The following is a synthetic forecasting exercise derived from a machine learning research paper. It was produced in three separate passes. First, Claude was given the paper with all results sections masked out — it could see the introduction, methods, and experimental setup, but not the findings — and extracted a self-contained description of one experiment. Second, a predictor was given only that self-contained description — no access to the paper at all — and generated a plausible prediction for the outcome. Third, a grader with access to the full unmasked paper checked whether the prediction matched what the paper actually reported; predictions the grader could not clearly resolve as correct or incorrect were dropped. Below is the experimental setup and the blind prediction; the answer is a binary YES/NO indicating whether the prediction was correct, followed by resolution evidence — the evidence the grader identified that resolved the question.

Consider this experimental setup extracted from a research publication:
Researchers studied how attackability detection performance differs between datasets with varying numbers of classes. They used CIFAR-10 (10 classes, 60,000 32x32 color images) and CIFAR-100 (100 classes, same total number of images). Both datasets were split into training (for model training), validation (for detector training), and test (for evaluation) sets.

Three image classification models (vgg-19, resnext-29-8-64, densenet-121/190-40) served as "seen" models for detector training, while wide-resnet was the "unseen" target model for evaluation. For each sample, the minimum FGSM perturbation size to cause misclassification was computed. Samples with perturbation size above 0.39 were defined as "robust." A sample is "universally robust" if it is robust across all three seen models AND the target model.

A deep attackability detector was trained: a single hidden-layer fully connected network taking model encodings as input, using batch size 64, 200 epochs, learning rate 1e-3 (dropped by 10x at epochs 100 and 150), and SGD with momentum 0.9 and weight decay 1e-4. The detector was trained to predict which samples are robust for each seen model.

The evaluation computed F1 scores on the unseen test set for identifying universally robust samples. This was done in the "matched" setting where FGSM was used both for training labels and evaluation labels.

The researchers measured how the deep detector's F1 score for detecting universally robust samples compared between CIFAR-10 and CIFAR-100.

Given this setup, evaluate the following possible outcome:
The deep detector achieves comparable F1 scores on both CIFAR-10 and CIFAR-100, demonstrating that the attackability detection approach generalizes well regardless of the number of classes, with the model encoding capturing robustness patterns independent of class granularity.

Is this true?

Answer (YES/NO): NO